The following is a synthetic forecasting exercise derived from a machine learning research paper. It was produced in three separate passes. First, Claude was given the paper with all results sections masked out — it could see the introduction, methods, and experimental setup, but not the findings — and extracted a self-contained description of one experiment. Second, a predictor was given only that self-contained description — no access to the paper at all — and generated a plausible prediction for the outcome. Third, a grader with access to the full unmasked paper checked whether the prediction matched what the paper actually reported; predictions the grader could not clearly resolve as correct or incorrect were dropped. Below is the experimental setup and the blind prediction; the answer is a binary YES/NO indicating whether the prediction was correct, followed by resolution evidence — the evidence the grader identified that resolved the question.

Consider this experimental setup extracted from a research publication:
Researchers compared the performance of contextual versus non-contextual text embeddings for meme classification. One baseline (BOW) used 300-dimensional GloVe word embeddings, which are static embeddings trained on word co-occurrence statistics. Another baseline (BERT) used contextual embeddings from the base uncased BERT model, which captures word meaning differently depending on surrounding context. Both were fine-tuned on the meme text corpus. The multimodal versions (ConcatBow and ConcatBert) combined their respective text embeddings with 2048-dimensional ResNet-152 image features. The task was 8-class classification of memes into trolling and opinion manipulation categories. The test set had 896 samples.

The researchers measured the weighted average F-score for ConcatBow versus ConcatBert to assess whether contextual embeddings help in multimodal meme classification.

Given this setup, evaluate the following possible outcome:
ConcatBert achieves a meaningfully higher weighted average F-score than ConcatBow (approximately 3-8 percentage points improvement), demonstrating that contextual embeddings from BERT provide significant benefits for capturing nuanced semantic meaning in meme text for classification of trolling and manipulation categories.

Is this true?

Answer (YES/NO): NO